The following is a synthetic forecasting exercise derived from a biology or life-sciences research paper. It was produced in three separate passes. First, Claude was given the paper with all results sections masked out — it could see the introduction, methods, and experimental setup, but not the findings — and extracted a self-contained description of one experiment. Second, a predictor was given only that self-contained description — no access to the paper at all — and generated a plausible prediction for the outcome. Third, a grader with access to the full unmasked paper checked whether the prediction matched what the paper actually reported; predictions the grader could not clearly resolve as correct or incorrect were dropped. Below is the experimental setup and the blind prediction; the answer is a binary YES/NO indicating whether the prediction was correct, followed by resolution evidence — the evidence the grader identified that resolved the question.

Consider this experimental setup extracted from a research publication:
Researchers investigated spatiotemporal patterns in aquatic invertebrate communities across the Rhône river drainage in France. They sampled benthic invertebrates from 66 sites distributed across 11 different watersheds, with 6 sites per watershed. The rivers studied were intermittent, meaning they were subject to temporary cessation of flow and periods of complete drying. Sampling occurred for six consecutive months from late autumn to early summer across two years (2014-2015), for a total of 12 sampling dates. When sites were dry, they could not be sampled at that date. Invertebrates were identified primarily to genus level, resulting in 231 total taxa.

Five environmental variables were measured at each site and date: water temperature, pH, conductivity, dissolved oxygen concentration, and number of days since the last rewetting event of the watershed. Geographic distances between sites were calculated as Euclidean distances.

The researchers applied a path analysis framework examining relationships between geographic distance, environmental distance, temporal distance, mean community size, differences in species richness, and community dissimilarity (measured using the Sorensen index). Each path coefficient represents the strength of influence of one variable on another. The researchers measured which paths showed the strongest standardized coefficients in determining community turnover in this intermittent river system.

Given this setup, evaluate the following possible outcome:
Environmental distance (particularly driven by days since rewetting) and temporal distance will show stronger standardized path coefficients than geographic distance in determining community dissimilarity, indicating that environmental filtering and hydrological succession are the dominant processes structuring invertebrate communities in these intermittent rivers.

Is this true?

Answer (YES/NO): NO